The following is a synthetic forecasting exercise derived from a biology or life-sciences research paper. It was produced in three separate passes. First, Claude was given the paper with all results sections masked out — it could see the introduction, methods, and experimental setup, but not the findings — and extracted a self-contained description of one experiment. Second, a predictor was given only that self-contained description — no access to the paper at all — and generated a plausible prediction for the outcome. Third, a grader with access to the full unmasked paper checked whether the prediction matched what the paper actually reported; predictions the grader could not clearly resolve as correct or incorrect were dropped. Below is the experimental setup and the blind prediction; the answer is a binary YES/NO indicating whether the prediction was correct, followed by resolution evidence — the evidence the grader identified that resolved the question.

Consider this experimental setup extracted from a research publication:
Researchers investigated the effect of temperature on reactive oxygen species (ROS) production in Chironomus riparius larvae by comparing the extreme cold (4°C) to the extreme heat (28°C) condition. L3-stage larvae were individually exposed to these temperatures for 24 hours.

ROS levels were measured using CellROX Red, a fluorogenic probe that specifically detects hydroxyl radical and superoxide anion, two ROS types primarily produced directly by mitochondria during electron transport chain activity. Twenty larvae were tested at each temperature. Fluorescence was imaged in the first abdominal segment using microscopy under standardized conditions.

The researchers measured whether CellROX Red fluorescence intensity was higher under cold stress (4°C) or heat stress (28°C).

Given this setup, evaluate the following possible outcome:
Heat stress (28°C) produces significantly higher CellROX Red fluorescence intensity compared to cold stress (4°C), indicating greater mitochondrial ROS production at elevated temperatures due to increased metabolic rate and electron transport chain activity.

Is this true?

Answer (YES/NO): NO